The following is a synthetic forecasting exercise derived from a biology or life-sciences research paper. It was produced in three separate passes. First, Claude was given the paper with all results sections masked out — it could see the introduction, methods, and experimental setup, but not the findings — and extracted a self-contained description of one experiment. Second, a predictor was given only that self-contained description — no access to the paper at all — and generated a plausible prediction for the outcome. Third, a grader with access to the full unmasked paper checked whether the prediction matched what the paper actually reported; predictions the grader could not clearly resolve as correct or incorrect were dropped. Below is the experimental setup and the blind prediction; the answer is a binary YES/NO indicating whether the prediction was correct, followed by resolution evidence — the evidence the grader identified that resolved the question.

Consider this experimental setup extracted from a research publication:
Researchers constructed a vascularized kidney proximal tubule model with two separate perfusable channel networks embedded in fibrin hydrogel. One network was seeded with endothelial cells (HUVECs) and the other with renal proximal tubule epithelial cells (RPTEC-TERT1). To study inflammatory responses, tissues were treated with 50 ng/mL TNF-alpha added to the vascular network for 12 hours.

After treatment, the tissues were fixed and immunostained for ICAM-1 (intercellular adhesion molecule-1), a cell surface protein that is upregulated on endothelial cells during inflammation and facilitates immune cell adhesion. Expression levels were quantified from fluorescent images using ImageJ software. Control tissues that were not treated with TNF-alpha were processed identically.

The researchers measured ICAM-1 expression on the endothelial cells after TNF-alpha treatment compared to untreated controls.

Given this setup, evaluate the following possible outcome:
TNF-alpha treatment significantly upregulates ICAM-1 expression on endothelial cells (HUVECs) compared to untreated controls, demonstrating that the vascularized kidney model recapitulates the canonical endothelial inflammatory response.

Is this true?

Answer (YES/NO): YES